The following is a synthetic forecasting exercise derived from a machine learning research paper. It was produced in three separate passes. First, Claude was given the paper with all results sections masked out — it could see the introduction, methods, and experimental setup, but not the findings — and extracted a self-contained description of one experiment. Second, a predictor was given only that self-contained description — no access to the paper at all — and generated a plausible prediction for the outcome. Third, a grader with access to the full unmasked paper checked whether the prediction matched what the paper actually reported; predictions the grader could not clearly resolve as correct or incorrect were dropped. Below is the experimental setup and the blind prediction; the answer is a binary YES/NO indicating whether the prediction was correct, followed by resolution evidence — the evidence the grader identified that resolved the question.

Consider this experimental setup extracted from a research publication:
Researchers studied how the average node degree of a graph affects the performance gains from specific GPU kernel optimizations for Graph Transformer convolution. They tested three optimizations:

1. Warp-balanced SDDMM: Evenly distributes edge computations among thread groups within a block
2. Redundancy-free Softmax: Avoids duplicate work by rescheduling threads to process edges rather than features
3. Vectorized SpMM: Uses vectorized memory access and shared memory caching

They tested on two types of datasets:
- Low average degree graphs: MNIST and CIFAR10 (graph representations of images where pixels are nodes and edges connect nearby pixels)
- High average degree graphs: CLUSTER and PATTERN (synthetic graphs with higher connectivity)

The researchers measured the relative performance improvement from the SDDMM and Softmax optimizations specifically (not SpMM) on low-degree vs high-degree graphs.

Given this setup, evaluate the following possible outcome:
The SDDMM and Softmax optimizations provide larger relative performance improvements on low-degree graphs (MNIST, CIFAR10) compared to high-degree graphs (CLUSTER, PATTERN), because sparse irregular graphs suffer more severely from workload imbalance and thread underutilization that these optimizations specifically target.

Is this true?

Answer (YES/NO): NO